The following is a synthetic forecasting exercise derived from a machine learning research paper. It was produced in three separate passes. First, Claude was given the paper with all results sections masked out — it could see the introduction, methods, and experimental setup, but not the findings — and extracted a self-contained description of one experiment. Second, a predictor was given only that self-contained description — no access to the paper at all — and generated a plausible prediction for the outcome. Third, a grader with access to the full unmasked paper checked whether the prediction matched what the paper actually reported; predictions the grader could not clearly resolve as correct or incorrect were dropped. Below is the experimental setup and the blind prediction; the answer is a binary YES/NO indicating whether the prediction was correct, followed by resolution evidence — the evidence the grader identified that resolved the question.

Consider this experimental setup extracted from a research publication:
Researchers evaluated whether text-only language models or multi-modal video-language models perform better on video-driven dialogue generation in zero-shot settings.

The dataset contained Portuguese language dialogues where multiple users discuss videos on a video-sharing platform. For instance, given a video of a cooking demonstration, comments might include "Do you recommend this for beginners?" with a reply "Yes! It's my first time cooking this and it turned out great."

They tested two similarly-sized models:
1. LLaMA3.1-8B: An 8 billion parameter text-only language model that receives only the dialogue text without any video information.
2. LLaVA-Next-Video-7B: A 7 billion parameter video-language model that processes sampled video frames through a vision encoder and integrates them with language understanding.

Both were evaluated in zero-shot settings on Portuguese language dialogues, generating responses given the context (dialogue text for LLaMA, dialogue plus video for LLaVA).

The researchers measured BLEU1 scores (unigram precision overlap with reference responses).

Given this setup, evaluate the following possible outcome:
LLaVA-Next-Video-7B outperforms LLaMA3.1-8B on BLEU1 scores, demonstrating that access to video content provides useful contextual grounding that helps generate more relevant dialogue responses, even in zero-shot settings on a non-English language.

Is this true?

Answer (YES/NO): NO